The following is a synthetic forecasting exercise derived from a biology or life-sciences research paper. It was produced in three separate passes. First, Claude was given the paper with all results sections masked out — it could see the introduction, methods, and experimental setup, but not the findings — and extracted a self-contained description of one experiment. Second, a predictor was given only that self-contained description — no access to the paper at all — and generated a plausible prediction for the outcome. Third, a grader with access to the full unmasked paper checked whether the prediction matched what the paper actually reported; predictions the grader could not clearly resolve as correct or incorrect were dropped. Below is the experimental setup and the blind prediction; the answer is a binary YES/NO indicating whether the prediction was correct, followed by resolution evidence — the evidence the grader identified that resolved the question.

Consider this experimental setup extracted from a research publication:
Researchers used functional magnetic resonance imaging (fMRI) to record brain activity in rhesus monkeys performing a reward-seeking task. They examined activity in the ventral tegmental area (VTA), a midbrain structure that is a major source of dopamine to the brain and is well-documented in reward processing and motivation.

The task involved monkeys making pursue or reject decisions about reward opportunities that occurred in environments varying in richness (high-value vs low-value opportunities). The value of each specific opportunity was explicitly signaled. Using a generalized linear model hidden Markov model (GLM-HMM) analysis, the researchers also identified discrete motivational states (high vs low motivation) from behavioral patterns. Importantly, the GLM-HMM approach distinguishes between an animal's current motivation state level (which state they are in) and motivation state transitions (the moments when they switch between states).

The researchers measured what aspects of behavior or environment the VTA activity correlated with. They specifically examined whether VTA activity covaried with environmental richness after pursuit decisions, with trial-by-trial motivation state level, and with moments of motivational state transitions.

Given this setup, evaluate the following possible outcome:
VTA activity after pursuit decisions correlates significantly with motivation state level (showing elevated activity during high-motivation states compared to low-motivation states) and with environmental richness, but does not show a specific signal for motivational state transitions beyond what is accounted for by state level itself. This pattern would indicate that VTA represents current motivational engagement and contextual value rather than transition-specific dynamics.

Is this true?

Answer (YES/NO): YES